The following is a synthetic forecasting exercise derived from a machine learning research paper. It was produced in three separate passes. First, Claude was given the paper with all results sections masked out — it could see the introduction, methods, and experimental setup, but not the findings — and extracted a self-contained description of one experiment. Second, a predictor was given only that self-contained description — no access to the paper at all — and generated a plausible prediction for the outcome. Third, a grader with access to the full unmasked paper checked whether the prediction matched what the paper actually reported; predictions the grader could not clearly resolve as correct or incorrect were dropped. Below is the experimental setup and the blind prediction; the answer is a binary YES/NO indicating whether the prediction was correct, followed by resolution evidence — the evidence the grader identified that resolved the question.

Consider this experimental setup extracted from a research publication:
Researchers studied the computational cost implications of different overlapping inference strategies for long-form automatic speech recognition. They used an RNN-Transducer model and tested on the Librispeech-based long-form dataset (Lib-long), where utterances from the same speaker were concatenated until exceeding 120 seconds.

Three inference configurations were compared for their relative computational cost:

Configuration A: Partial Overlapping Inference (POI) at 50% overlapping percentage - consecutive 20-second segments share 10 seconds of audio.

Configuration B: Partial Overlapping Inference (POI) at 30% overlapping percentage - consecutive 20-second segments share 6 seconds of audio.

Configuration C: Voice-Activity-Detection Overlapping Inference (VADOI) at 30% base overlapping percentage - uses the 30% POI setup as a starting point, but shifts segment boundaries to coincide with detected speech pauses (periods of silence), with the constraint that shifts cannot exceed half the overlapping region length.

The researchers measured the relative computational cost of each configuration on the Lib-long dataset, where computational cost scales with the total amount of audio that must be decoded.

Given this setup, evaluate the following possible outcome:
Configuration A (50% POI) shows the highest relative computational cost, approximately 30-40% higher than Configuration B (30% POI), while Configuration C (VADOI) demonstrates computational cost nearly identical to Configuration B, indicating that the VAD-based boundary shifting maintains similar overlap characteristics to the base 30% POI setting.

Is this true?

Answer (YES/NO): NO